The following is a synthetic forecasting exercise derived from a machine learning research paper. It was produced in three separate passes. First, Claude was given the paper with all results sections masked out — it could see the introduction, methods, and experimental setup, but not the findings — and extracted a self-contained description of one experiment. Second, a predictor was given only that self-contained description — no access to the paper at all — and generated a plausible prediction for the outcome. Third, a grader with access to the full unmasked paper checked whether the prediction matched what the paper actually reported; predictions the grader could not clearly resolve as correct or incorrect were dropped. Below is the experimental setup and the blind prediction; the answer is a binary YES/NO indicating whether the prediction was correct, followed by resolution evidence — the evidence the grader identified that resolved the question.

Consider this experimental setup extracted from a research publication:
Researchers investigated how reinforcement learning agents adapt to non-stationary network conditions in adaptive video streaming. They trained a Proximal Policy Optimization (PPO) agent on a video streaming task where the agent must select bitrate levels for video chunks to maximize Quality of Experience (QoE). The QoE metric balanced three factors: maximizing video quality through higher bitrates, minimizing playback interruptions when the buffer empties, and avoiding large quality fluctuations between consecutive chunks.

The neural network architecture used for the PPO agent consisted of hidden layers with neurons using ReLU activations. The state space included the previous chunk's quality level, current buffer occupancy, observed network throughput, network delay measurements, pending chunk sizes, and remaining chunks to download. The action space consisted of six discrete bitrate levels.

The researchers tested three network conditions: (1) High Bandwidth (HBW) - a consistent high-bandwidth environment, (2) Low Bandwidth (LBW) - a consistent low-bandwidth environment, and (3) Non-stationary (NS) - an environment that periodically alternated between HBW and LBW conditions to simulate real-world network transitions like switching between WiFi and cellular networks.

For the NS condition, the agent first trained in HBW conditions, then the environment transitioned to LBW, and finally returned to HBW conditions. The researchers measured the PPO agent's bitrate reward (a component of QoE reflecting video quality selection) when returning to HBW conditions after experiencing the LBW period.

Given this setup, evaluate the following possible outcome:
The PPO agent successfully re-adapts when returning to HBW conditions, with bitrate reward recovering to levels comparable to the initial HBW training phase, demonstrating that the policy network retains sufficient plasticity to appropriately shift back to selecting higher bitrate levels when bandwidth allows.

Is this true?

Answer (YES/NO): NO